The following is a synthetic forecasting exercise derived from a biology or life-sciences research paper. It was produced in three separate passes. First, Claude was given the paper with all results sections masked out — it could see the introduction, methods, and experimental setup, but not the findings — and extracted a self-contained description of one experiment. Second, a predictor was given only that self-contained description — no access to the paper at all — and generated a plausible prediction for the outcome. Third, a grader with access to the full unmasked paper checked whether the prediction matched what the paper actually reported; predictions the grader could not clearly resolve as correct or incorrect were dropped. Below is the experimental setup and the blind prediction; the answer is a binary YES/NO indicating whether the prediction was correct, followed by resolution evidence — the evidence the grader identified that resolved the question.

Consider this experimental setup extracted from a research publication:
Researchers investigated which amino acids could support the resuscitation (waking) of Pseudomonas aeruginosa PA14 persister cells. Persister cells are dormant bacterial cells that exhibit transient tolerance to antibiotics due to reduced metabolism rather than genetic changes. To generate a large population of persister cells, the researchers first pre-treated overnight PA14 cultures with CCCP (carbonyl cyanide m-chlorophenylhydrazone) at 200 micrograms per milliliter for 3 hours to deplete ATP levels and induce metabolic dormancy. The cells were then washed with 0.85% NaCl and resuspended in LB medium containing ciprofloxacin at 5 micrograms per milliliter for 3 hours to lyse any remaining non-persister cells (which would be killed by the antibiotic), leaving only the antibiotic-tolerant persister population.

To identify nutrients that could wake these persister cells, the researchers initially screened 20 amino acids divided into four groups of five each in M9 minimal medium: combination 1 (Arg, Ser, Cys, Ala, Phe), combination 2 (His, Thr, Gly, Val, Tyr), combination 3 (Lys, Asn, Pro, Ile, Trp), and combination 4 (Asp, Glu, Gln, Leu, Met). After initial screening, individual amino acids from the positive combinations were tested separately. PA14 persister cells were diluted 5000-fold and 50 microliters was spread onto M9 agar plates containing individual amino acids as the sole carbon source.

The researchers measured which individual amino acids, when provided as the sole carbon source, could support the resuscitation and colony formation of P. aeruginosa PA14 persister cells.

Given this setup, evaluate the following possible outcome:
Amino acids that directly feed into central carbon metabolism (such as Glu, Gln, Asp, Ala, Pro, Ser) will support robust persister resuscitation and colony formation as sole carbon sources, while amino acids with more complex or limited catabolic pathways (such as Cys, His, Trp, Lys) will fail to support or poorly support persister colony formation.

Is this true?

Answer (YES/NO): NO